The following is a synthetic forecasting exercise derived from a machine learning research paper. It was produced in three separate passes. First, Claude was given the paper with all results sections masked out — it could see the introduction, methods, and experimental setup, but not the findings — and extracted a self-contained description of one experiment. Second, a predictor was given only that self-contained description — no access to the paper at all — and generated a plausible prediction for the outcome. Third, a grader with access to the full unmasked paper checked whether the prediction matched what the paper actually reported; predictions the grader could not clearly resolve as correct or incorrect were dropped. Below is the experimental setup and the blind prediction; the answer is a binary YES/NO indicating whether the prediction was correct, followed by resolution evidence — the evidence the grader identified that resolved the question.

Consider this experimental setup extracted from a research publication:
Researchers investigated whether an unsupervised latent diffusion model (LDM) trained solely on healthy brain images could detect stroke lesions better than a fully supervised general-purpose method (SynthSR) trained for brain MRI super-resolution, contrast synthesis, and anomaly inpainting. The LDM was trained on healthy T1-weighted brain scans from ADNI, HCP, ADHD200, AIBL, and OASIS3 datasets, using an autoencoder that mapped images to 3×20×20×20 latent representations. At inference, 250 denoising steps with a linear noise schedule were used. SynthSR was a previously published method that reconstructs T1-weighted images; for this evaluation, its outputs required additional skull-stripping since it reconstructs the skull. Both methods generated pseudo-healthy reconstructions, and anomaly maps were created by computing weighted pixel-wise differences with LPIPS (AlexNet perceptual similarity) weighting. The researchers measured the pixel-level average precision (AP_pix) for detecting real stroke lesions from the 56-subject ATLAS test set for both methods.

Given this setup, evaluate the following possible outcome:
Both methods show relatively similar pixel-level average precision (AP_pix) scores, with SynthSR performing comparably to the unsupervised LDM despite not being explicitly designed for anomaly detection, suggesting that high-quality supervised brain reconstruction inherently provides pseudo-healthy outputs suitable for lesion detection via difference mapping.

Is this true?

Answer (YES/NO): NO